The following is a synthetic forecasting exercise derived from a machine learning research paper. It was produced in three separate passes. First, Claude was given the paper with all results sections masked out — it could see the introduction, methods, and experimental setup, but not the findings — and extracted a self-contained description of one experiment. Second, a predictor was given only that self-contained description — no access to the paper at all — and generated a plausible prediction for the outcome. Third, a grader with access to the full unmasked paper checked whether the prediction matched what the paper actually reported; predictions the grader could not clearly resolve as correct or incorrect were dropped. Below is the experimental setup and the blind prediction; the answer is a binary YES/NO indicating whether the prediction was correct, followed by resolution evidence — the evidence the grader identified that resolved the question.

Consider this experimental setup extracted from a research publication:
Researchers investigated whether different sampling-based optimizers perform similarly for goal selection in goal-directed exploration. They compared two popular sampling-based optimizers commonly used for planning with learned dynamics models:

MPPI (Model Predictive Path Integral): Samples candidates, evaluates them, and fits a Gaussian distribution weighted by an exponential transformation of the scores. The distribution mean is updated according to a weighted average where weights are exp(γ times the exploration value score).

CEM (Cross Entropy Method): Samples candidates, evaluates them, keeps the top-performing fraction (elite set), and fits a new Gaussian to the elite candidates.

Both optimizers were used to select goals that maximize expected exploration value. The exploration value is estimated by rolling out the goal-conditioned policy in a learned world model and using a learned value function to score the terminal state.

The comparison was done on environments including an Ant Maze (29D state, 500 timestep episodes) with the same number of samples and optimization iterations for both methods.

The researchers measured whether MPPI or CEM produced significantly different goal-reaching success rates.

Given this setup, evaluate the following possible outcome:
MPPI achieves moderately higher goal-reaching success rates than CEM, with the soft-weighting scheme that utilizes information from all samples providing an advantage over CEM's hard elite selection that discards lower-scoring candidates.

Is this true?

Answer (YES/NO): NO